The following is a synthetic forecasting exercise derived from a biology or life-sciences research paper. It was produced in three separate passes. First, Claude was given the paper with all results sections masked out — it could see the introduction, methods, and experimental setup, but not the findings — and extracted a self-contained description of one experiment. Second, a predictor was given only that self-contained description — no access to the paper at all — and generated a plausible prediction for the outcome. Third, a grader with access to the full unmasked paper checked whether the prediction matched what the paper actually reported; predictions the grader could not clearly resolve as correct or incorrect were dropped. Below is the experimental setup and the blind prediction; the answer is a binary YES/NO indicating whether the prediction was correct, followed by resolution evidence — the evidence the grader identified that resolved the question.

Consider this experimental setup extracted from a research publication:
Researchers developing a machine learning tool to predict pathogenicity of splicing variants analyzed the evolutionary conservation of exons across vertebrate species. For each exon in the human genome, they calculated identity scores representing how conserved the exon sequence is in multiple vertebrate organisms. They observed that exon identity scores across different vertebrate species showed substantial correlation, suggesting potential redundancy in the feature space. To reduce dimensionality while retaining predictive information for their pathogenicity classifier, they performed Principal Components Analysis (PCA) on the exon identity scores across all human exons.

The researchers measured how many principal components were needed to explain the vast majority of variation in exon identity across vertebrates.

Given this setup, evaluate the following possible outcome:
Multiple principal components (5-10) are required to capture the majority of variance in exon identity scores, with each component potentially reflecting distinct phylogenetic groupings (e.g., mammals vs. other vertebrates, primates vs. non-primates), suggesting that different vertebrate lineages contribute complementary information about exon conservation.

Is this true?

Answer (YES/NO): YES